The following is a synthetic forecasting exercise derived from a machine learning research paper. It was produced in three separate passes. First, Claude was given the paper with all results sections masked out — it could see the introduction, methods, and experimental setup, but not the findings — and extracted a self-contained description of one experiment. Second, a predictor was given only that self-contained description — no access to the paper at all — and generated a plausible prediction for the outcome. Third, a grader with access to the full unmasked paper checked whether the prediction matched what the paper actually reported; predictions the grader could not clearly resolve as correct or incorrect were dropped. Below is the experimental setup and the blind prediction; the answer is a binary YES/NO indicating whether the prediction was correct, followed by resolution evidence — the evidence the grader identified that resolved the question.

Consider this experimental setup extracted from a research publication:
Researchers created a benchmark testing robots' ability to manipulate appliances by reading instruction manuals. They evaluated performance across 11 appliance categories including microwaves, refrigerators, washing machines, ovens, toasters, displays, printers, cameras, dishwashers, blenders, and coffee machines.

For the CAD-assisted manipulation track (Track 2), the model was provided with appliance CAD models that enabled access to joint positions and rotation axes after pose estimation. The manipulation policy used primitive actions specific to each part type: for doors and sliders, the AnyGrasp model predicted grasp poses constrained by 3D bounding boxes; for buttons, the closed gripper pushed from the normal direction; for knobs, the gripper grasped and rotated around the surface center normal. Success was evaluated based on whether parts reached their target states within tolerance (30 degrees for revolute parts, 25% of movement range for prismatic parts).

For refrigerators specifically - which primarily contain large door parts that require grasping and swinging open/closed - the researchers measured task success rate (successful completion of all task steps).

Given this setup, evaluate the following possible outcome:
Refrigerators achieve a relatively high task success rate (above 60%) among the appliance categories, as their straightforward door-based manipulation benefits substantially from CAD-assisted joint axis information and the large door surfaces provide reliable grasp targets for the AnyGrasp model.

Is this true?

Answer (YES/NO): NO